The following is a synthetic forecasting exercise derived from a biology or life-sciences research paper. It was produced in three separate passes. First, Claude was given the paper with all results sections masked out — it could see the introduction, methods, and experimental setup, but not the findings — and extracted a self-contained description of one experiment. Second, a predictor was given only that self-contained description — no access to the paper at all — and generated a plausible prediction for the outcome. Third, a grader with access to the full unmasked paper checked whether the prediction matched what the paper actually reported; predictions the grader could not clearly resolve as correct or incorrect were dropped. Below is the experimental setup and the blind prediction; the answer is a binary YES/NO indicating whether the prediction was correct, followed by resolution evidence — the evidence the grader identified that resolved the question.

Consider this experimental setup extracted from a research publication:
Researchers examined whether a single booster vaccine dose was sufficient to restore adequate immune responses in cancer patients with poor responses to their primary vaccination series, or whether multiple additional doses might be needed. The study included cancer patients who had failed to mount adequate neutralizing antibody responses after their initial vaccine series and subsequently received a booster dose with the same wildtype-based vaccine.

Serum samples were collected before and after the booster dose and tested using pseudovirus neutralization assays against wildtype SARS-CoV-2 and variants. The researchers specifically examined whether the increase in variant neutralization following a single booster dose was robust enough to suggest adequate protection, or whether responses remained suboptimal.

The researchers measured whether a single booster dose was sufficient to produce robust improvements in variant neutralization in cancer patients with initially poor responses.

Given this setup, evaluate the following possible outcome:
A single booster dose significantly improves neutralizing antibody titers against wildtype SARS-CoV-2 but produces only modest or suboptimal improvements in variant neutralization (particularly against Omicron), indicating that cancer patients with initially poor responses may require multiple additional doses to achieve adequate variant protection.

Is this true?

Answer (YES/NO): NO